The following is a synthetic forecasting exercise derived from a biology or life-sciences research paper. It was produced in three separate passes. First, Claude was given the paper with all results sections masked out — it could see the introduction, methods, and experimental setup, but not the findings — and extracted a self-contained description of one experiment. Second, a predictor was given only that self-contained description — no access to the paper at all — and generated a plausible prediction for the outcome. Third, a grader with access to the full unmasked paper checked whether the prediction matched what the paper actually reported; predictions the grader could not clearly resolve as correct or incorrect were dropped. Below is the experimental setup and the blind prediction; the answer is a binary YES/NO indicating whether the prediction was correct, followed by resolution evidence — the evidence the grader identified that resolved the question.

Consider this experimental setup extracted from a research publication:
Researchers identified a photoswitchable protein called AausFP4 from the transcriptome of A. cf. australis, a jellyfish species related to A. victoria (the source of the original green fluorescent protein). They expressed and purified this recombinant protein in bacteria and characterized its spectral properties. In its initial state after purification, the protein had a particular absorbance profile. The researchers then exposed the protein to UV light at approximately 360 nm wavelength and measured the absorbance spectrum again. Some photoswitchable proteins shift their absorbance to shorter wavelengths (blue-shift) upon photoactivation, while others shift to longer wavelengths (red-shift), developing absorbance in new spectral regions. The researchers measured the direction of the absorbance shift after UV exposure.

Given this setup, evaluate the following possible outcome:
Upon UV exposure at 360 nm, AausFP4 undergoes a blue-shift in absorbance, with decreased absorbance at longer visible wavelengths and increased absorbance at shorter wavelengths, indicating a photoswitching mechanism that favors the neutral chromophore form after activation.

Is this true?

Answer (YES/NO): NO